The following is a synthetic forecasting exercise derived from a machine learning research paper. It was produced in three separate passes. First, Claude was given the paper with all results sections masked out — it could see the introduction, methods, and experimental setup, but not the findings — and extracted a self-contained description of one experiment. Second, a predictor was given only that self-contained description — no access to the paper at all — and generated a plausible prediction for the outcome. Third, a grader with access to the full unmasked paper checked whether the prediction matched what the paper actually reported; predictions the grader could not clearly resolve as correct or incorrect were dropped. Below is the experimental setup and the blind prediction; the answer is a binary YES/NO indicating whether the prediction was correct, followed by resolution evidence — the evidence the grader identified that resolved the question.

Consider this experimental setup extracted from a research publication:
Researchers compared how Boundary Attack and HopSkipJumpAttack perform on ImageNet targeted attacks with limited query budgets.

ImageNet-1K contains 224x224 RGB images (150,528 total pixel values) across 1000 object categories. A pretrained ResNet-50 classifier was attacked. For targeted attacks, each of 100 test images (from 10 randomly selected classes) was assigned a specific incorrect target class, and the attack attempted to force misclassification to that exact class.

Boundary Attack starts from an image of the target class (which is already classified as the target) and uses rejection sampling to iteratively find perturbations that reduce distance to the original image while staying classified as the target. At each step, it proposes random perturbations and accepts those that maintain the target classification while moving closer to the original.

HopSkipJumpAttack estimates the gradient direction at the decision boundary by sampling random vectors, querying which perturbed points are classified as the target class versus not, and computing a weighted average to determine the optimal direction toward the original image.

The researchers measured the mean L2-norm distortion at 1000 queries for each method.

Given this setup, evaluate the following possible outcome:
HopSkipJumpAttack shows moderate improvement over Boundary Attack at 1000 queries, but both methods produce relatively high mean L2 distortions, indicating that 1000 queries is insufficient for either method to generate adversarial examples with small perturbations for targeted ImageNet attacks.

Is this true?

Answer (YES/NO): YES